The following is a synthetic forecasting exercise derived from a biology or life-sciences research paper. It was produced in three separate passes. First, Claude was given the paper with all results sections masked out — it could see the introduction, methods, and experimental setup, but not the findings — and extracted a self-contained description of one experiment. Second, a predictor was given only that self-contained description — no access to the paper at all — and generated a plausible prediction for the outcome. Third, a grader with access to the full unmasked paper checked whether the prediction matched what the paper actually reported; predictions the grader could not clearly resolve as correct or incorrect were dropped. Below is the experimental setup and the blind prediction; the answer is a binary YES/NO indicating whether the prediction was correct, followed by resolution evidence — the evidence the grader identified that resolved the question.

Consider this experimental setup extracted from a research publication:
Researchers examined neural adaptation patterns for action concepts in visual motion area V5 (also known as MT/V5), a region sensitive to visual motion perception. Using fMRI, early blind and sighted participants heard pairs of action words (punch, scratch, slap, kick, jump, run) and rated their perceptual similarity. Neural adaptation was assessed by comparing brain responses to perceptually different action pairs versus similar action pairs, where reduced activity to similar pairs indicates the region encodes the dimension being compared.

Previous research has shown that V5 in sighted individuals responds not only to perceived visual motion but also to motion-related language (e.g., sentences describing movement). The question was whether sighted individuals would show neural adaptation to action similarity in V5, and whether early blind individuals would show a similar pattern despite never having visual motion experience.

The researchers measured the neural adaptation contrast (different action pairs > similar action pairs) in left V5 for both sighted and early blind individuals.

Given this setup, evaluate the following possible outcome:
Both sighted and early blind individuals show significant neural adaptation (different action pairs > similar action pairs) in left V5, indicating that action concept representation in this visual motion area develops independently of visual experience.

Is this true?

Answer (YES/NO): NO